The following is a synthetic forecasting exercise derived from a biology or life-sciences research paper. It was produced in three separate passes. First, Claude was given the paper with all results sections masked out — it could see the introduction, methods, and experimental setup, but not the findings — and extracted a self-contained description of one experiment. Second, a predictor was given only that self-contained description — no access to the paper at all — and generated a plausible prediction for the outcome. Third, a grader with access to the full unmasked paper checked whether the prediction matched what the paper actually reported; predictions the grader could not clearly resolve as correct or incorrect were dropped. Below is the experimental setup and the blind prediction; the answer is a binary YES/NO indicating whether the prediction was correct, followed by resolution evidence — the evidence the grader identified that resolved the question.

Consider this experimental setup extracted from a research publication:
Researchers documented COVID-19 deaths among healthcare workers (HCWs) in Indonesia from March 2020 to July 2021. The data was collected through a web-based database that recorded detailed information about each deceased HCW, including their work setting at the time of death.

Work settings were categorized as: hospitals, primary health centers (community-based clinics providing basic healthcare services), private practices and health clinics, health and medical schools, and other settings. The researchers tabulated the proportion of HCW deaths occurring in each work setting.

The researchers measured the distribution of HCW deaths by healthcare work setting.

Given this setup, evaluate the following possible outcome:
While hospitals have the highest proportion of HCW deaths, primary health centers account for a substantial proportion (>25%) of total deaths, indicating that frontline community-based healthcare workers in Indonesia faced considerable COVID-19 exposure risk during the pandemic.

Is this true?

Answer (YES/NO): NO